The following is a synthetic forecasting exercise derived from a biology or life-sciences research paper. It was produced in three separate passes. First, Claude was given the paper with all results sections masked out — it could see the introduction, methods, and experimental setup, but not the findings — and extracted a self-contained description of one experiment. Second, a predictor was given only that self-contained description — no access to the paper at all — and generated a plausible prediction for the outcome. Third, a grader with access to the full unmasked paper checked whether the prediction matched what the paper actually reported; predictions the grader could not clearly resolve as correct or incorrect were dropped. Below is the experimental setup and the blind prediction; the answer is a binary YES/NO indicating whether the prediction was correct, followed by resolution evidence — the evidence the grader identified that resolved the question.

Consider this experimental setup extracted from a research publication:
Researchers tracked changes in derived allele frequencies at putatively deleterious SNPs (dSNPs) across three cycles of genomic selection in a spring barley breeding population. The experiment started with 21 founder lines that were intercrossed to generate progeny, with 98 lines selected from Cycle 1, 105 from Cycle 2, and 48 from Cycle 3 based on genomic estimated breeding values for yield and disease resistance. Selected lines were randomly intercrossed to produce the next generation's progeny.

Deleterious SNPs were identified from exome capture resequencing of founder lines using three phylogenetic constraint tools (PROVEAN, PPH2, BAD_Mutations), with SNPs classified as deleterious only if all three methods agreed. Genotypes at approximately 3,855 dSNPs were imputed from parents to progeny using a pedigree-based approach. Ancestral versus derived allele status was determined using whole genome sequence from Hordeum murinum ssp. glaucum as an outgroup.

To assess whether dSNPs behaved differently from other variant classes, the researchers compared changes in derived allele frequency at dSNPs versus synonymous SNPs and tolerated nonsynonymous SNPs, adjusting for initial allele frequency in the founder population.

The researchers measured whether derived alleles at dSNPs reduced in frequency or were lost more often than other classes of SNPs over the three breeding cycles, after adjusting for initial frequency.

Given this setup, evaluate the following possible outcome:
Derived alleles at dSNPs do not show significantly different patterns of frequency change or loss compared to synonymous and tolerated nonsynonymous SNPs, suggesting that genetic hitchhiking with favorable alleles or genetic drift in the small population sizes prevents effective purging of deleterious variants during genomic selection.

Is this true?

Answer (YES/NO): NO